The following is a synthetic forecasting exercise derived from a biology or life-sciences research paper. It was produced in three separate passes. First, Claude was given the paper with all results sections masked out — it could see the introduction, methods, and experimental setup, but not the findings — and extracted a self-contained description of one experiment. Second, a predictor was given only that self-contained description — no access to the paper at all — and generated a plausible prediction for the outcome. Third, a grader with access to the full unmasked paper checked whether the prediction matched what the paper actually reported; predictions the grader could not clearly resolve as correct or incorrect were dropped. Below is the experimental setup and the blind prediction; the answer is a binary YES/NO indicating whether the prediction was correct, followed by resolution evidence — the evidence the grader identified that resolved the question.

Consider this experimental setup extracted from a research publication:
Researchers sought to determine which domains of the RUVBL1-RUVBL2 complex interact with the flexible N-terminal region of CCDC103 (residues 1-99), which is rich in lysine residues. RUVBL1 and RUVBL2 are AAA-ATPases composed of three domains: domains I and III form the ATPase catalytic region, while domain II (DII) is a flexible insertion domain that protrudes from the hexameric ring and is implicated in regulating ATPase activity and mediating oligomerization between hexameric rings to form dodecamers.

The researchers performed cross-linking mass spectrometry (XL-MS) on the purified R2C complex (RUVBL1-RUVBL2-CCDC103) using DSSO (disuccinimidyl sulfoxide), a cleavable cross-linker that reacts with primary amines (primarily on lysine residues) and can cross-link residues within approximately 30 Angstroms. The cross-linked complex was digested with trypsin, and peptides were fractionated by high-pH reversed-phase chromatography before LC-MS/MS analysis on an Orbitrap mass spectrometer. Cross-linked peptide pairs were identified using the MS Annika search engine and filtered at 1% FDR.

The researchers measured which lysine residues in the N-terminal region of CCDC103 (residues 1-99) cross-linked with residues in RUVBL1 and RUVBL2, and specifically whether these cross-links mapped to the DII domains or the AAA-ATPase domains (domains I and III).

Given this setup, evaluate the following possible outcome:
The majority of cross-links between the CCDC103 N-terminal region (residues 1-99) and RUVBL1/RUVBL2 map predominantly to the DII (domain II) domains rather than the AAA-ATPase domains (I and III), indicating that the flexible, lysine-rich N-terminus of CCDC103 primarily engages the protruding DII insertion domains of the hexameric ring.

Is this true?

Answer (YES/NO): YES